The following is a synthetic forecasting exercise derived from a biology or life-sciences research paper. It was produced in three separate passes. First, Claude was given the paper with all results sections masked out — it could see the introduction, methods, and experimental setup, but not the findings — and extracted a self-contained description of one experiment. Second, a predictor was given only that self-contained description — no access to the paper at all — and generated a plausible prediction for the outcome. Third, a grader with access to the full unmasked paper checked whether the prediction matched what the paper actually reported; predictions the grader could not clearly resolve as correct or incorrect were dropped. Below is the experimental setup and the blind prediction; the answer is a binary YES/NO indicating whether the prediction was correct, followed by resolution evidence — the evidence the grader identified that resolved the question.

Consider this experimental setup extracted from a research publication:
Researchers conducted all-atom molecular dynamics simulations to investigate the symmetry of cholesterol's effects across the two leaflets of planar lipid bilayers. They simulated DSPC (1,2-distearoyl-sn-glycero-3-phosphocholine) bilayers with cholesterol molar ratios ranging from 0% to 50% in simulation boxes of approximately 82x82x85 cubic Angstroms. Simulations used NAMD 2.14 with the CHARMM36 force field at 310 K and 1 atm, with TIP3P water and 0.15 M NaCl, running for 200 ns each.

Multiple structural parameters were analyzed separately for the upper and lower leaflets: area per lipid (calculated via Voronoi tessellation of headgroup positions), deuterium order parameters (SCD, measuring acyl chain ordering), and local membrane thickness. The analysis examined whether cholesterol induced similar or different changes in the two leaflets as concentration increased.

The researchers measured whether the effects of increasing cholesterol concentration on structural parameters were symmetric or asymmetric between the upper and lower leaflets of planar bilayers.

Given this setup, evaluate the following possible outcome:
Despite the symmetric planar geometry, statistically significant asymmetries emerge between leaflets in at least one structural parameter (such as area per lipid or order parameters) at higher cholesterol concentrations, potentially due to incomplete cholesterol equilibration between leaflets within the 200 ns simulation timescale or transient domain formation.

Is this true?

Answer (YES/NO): NO